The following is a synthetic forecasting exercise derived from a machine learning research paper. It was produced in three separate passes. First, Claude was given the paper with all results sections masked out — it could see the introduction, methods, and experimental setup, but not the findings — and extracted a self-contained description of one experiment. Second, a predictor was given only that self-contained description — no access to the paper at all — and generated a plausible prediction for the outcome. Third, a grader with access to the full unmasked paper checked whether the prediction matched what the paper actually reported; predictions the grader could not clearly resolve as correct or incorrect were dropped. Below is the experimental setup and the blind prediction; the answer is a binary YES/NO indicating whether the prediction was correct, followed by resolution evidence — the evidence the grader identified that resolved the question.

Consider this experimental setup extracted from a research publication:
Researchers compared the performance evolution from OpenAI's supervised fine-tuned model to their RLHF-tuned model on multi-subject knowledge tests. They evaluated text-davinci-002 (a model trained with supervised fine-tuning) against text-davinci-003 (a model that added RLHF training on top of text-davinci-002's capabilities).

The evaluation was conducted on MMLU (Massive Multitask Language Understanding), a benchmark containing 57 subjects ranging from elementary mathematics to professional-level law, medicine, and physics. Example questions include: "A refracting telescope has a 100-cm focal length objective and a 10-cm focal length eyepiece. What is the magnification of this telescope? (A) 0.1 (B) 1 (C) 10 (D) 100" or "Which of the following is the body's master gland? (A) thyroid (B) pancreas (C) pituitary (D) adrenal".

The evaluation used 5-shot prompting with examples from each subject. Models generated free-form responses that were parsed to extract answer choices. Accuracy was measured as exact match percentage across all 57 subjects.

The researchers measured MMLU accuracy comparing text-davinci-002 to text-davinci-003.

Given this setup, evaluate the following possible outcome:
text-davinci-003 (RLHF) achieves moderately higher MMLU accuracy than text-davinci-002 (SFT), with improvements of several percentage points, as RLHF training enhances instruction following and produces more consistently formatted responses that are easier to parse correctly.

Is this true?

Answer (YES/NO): NO